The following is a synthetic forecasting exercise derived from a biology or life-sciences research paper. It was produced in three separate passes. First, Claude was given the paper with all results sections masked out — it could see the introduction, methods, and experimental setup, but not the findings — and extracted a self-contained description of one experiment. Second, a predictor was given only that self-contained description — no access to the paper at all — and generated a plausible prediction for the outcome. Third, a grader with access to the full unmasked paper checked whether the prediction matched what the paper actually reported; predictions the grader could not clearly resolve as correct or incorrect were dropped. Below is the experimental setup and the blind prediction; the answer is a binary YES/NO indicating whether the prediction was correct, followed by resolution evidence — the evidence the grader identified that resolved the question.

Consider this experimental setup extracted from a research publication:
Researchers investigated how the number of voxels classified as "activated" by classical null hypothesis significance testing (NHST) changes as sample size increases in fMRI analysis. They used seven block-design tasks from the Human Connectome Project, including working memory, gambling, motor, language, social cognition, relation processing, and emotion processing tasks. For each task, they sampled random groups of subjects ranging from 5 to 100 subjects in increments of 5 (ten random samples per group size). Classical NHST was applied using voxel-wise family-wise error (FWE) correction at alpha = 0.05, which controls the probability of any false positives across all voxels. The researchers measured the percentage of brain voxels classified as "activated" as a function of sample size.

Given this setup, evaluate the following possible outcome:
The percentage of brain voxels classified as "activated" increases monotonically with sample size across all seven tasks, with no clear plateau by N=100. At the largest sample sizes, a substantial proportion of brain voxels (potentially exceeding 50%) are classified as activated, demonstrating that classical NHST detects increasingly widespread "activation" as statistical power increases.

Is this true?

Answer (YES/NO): NO